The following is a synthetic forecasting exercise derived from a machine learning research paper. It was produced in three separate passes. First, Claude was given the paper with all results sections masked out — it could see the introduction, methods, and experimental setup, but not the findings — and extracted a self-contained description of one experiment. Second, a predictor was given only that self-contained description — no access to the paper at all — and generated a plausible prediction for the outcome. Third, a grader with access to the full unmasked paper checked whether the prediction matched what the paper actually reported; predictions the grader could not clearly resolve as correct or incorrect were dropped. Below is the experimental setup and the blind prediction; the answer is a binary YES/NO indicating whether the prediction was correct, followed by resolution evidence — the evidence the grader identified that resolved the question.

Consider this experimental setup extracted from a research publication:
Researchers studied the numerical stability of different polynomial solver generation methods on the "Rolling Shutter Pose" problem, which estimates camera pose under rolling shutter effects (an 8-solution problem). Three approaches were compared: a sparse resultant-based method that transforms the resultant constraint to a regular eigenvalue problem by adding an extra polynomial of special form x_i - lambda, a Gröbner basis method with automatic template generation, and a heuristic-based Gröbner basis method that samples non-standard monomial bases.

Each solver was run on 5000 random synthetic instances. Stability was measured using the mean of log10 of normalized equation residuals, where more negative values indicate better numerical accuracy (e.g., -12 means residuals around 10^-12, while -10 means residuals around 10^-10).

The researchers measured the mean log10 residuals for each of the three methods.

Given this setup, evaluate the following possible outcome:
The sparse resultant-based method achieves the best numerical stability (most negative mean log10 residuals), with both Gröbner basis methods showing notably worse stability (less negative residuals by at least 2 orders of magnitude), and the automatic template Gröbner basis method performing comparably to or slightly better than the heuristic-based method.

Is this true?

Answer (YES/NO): NO